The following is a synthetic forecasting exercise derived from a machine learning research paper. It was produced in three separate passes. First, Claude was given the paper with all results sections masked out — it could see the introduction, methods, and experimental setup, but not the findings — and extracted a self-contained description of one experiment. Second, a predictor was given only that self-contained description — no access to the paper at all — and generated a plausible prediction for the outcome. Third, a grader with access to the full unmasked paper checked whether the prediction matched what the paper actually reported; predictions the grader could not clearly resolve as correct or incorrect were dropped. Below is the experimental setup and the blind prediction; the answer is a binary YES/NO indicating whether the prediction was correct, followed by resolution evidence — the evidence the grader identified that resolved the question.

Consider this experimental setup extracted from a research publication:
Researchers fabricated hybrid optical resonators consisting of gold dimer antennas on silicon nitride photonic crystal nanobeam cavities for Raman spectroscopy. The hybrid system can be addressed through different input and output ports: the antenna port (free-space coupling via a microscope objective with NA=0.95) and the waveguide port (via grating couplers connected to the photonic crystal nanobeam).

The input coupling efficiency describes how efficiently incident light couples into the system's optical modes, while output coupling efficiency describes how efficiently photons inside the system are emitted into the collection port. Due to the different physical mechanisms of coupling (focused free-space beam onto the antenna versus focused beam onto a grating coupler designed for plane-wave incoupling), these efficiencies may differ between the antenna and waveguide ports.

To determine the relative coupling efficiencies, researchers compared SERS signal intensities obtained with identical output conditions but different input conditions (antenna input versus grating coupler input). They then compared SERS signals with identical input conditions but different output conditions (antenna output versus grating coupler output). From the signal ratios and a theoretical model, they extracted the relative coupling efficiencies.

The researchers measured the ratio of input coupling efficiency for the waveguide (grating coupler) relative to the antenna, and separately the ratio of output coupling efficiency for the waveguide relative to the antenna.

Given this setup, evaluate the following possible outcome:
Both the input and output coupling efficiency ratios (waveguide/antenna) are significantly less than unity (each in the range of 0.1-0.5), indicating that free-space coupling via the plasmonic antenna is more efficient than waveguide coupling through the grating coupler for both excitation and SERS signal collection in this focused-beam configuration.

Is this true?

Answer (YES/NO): NO